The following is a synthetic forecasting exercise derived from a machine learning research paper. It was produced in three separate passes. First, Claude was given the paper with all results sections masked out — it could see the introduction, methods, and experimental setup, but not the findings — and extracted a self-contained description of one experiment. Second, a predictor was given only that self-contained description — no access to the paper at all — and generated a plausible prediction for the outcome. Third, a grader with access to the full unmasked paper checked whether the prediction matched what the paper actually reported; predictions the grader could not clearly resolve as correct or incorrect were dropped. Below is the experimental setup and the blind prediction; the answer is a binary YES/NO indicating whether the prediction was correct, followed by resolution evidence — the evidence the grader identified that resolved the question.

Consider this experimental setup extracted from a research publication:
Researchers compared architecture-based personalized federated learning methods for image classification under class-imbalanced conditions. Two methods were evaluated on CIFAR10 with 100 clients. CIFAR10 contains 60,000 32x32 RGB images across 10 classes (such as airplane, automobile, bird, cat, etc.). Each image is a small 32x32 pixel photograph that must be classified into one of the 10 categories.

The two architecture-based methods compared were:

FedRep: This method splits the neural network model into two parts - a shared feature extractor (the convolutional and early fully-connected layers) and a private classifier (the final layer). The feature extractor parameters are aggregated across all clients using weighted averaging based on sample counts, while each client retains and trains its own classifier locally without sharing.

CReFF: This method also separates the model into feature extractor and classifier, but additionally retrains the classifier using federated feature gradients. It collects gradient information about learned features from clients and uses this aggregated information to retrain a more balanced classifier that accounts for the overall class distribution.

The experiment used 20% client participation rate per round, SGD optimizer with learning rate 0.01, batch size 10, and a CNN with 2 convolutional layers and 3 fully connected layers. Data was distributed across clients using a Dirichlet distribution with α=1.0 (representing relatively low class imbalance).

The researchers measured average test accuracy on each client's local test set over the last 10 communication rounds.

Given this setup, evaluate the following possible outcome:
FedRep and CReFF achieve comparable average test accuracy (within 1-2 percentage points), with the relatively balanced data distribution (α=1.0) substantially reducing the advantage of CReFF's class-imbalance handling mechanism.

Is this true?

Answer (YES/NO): NO